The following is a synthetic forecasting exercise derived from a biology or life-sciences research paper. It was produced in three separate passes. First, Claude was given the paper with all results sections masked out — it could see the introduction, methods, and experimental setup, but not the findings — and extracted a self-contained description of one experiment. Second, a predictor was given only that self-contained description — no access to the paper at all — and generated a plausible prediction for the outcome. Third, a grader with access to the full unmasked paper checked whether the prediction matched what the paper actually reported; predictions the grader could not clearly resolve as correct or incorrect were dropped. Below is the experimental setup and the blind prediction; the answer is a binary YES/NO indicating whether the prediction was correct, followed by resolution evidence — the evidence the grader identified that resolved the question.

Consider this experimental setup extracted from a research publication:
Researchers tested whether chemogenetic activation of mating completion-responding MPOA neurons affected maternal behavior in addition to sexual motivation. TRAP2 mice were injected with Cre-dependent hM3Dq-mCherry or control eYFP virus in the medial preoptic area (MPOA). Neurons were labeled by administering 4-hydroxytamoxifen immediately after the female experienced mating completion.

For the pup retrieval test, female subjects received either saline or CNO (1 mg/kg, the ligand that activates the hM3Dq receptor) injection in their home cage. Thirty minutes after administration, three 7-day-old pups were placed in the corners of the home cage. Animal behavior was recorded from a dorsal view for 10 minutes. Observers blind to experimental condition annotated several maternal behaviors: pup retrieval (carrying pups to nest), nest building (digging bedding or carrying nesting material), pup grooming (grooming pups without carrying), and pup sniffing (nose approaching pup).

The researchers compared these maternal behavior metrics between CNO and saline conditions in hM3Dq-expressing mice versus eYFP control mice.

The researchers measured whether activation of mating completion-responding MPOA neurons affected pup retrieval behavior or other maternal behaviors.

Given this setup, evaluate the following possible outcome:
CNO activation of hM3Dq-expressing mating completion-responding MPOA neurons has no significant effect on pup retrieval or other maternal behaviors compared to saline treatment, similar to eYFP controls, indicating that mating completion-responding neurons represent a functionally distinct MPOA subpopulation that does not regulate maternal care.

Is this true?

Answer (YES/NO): YES